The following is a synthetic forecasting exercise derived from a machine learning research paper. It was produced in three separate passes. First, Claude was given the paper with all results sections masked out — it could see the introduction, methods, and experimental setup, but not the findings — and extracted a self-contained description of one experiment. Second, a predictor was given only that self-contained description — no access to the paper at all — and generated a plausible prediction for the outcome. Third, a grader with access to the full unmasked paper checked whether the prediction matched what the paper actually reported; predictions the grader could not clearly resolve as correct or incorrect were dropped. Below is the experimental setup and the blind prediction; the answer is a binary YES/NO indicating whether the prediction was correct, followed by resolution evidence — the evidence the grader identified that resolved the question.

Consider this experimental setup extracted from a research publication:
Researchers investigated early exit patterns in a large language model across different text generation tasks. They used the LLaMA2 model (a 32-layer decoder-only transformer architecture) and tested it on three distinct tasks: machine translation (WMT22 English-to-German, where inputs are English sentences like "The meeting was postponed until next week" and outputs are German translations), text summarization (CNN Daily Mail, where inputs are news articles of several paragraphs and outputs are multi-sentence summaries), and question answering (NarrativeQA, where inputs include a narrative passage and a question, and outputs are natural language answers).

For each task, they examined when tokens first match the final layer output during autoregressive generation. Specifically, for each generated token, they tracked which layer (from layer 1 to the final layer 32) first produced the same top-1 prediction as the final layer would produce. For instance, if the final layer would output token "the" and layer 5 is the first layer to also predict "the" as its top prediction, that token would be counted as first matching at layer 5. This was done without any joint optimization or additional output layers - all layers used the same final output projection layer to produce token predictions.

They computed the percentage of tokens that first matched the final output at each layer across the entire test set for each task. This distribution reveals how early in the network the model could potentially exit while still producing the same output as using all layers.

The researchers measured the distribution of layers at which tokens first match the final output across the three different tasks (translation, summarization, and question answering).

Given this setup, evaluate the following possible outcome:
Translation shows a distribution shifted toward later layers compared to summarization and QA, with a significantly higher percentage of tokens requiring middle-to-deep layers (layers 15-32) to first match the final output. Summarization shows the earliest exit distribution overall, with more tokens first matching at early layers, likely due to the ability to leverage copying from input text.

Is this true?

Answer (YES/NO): NO